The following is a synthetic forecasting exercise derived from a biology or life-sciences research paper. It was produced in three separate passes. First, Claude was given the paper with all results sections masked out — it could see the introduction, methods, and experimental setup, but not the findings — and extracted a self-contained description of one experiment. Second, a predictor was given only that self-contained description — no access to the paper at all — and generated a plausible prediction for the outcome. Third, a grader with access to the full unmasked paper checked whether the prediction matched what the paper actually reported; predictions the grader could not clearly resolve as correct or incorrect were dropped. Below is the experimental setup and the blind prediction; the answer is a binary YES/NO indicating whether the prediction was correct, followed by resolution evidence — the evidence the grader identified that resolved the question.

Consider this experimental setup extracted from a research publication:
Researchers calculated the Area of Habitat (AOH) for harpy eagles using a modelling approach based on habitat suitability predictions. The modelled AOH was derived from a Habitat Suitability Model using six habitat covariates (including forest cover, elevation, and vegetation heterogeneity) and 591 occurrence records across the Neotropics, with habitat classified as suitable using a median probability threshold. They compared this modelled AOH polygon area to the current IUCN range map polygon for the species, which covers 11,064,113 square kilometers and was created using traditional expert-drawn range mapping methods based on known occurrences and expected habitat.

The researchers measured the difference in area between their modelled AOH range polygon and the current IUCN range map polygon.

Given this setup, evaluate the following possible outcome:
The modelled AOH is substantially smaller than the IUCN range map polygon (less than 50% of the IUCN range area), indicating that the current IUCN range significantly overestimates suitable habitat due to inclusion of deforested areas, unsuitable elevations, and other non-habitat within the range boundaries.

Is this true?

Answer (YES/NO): NO